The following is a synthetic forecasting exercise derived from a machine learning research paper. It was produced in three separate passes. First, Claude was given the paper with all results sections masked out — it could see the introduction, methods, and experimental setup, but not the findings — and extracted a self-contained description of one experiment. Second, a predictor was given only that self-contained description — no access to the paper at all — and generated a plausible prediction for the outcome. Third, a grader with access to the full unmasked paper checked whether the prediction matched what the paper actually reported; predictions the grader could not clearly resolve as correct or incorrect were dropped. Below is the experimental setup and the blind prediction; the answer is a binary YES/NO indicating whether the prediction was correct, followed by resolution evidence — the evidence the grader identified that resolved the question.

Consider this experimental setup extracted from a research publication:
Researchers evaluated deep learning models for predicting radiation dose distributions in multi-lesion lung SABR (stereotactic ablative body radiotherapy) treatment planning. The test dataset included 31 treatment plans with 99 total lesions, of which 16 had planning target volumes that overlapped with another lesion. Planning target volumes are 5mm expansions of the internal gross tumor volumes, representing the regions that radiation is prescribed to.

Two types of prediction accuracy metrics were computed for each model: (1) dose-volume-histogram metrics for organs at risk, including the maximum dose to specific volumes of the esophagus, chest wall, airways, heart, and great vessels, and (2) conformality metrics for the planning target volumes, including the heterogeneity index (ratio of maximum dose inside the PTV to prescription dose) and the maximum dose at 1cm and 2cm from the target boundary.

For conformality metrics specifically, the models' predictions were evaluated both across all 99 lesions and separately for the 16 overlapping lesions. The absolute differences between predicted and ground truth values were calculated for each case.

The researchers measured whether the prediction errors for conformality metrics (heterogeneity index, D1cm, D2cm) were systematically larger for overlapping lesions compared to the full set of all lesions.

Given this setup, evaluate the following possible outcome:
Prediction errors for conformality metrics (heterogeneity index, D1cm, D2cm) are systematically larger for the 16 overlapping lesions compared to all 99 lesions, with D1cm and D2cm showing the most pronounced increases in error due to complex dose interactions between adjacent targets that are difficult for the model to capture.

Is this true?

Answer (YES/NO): NO